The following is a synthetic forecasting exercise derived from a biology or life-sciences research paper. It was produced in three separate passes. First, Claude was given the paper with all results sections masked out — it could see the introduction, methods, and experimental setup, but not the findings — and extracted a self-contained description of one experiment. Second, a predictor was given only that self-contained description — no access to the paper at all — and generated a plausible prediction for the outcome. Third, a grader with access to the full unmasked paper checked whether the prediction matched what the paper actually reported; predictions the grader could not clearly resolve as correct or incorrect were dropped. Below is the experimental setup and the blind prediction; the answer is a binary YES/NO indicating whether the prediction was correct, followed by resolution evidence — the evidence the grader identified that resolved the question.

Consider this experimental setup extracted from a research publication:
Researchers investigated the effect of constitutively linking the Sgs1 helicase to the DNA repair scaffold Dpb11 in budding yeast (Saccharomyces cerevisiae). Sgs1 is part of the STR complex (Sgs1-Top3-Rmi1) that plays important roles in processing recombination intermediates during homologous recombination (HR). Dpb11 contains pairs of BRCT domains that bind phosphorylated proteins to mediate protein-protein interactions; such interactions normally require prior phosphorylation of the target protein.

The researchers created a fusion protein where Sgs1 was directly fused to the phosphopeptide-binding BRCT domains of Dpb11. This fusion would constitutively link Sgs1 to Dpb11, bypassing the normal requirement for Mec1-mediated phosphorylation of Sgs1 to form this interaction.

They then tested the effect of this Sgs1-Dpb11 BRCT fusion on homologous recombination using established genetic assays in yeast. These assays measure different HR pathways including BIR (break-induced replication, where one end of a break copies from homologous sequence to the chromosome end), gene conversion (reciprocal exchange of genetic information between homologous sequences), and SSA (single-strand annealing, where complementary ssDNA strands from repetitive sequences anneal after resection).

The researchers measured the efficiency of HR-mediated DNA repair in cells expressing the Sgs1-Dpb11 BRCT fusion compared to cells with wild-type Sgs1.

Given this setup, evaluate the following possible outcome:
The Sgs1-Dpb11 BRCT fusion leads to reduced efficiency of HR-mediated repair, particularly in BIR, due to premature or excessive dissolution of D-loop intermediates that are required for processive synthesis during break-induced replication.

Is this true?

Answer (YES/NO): YES